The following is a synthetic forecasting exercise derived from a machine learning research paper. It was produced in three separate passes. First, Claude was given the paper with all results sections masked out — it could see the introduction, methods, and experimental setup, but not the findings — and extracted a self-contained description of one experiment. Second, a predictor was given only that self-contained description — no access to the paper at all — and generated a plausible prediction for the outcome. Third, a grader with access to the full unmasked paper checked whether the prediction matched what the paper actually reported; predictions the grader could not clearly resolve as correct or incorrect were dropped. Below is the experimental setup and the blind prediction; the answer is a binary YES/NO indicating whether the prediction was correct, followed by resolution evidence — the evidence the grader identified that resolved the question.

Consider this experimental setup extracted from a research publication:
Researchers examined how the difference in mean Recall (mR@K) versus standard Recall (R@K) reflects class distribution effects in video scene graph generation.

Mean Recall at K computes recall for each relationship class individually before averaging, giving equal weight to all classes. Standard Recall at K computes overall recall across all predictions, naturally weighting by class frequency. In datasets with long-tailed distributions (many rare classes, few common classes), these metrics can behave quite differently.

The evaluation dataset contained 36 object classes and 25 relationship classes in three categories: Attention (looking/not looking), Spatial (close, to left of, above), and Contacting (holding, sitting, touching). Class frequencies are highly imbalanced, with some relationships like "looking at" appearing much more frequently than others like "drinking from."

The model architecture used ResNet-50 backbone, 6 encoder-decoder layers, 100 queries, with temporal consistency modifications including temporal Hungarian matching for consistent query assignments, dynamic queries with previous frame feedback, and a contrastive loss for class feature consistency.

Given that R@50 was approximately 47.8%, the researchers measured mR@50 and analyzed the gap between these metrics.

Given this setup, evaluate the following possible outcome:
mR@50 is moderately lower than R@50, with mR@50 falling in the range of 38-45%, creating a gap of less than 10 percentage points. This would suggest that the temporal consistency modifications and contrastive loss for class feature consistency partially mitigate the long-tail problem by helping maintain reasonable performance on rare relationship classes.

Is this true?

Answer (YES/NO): NO